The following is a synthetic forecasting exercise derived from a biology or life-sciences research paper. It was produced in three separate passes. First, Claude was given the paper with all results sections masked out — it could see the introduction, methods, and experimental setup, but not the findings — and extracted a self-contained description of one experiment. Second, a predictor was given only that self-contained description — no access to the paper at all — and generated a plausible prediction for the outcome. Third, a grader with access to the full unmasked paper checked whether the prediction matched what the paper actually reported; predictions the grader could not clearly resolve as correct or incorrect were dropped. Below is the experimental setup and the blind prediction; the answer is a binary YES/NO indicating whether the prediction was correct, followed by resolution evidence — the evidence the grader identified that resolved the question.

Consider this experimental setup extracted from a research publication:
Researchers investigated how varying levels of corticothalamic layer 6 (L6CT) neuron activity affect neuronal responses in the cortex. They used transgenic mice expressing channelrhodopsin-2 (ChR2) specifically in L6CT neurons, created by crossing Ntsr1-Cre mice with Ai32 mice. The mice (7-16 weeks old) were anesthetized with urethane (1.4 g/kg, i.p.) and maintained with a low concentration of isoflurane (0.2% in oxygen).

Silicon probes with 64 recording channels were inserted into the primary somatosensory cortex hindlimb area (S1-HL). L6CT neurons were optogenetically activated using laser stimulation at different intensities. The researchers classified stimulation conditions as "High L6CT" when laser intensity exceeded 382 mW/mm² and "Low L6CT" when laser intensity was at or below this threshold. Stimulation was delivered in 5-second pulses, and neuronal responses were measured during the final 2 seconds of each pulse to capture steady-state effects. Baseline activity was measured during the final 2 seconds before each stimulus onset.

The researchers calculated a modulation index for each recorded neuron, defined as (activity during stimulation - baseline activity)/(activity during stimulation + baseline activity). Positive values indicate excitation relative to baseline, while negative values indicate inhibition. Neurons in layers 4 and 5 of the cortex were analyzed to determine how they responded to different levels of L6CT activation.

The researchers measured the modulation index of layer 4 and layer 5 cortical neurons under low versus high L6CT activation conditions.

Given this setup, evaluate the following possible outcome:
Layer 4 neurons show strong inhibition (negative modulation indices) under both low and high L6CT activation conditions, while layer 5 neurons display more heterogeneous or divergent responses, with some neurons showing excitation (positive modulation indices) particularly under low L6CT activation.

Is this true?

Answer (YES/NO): NO